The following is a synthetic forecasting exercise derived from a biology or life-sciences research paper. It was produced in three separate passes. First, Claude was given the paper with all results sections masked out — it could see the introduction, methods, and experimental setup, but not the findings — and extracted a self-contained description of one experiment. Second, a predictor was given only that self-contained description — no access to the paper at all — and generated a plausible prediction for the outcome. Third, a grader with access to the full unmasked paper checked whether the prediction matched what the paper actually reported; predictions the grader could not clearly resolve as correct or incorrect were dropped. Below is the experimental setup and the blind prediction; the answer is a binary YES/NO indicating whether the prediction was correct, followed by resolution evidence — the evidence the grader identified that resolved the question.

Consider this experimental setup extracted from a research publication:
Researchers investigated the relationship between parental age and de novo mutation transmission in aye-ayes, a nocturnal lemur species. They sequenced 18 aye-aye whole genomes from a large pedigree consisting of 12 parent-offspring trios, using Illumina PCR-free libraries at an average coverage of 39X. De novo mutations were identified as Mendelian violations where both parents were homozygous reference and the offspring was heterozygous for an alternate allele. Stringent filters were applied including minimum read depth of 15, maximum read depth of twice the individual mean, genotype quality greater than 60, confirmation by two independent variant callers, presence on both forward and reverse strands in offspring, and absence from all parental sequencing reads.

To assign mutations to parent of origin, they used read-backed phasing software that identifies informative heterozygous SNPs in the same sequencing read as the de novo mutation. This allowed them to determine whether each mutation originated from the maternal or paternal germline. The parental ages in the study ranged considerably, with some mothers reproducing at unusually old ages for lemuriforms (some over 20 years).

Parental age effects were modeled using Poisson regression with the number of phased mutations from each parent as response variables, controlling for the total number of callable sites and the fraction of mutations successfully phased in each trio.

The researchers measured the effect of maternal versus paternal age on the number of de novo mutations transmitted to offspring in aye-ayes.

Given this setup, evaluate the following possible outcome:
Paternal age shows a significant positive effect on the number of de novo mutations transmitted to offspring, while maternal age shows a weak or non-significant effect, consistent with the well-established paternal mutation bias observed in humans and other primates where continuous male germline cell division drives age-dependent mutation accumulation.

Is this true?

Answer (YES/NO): NO